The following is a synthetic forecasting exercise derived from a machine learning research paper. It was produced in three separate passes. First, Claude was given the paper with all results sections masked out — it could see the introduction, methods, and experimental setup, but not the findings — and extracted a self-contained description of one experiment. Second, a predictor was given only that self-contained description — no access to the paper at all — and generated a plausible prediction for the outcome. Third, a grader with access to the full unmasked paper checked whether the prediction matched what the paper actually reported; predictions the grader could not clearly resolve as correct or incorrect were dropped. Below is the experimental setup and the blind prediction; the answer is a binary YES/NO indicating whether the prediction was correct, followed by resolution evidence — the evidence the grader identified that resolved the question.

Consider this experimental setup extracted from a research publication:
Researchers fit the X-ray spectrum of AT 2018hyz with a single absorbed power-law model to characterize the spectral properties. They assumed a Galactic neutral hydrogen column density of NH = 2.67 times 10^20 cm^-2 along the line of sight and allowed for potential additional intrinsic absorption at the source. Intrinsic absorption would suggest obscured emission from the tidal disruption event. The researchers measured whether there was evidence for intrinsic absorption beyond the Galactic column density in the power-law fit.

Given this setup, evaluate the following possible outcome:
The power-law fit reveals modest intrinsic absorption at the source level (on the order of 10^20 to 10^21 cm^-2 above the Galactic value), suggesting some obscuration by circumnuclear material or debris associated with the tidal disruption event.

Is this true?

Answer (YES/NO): NO